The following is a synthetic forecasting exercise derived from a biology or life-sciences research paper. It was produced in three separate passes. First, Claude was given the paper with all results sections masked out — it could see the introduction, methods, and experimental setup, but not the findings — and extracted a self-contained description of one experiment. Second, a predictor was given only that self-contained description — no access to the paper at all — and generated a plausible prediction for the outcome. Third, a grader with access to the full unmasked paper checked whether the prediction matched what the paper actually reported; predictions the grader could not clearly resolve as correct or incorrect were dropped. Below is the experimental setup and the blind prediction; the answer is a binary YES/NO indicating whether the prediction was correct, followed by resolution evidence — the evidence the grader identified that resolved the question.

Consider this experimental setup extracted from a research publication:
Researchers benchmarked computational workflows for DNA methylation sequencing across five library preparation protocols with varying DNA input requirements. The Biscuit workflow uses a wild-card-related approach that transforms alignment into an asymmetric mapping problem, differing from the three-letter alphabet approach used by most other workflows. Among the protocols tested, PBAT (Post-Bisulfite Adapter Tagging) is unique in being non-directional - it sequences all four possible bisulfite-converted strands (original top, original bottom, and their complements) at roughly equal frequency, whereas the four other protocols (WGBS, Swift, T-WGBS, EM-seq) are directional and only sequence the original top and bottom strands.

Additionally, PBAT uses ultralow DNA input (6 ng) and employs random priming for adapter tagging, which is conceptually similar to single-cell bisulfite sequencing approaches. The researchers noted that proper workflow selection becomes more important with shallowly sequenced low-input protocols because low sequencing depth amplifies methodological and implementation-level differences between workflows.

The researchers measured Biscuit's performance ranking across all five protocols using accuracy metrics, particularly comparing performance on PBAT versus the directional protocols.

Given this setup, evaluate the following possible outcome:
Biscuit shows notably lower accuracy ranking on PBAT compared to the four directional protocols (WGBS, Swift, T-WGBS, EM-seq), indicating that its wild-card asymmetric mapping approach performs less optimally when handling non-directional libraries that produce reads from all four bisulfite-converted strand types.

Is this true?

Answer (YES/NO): NO